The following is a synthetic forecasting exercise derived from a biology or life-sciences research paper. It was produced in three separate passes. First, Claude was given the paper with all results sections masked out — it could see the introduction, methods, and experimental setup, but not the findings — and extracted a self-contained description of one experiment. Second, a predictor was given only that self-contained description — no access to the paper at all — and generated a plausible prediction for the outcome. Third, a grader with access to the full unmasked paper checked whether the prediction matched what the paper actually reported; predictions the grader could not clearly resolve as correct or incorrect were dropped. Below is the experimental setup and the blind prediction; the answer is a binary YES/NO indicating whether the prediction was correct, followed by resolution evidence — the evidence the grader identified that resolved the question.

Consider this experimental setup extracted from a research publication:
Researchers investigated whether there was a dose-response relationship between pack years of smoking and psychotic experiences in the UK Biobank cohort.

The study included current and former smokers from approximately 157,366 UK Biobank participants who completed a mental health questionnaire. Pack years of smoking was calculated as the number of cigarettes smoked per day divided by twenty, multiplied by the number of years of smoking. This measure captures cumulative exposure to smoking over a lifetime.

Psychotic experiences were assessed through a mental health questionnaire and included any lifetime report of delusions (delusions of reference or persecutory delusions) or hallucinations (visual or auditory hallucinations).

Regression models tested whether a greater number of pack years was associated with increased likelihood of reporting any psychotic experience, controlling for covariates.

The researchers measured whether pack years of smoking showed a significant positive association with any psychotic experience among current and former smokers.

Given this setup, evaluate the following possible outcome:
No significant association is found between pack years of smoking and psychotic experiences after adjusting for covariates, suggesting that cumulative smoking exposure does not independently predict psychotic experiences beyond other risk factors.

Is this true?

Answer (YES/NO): NO